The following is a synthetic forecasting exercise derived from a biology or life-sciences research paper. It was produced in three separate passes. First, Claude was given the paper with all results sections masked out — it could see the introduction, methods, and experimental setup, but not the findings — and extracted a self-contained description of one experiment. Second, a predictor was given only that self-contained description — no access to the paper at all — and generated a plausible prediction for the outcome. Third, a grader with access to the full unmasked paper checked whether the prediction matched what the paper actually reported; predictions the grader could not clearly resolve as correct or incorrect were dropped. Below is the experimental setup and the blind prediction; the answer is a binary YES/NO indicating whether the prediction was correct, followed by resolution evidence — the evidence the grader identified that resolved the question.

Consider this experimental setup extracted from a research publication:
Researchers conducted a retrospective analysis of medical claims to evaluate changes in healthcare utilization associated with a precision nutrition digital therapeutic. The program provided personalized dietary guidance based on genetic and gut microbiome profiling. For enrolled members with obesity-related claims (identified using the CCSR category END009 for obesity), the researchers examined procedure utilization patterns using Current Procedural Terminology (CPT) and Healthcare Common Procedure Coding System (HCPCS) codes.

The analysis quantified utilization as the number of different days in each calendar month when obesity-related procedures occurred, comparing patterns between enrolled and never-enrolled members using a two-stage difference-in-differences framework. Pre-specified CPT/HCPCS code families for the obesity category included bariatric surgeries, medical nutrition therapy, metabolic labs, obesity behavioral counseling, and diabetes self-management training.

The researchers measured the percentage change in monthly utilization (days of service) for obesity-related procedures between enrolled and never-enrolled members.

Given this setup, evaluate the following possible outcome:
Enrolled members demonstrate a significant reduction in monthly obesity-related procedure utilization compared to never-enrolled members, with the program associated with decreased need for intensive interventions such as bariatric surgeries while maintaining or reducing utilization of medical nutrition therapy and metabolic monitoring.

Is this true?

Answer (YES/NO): NO